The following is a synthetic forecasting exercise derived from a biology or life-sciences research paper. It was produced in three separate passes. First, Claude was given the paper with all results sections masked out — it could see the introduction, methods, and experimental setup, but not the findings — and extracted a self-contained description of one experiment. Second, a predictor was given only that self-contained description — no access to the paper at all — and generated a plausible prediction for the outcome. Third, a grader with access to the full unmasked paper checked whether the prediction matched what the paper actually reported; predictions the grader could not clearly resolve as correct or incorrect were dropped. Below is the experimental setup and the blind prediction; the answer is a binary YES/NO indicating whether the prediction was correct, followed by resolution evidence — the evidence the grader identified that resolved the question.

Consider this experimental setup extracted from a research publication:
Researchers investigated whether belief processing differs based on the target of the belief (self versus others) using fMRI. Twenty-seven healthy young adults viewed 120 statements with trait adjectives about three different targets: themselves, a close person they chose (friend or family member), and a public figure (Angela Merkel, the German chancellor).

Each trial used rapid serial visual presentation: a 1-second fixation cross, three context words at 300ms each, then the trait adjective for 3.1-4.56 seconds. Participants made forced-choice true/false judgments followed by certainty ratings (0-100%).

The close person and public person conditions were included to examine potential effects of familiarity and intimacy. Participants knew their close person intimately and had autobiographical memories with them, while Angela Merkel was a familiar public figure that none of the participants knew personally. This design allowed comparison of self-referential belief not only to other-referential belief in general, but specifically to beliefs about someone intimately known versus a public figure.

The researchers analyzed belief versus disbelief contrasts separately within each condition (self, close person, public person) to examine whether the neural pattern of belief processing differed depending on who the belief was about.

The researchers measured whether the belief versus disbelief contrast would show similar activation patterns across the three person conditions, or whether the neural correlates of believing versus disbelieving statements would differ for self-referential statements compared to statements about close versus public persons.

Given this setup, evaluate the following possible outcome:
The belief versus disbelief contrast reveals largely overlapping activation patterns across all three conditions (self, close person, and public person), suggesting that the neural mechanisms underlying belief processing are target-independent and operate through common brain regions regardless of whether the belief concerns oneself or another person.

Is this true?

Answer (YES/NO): NO